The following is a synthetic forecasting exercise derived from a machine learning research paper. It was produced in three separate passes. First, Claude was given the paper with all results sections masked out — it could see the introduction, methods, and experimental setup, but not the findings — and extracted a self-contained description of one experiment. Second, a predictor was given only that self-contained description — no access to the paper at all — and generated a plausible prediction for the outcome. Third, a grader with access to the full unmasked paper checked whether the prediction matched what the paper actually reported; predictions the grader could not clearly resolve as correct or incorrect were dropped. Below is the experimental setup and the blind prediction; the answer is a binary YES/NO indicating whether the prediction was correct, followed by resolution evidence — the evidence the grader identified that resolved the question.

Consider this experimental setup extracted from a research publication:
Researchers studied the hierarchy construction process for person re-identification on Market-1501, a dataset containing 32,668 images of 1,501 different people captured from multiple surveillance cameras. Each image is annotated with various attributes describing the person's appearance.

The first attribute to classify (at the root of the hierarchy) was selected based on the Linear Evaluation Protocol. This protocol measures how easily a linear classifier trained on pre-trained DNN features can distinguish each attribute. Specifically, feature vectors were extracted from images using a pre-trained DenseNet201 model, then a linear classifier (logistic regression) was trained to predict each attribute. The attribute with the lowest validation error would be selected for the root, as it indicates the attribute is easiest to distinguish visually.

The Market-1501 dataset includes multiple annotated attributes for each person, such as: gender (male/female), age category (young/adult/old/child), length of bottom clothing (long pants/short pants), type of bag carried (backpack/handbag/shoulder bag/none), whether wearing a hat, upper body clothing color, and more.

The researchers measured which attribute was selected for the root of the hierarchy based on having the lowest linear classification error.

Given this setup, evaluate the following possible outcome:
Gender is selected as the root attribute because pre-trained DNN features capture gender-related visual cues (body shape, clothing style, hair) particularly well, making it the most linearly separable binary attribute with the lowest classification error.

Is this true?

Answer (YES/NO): YES